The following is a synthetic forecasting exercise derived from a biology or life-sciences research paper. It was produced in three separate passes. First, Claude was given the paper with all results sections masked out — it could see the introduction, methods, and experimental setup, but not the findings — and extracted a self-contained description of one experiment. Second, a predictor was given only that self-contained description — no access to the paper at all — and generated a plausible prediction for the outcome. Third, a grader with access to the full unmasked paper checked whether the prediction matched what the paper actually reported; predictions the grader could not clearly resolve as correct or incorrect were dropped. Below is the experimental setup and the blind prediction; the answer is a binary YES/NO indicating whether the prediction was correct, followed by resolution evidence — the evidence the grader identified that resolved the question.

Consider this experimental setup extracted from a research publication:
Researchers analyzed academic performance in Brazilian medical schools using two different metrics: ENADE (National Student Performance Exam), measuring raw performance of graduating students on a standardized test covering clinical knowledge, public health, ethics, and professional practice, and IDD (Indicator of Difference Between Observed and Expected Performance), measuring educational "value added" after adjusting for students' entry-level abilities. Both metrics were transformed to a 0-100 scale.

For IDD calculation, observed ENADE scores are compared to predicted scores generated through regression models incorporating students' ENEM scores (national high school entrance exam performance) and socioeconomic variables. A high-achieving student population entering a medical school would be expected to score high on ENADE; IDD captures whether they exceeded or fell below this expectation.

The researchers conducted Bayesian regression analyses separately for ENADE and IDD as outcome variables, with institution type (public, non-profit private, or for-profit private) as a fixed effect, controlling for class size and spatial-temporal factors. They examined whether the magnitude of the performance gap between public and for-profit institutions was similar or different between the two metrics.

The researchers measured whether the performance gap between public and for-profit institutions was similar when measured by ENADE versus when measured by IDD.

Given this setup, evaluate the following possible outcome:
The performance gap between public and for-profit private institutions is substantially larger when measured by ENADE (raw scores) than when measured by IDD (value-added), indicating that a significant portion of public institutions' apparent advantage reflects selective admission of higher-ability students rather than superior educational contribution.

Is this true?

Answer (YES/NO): YES